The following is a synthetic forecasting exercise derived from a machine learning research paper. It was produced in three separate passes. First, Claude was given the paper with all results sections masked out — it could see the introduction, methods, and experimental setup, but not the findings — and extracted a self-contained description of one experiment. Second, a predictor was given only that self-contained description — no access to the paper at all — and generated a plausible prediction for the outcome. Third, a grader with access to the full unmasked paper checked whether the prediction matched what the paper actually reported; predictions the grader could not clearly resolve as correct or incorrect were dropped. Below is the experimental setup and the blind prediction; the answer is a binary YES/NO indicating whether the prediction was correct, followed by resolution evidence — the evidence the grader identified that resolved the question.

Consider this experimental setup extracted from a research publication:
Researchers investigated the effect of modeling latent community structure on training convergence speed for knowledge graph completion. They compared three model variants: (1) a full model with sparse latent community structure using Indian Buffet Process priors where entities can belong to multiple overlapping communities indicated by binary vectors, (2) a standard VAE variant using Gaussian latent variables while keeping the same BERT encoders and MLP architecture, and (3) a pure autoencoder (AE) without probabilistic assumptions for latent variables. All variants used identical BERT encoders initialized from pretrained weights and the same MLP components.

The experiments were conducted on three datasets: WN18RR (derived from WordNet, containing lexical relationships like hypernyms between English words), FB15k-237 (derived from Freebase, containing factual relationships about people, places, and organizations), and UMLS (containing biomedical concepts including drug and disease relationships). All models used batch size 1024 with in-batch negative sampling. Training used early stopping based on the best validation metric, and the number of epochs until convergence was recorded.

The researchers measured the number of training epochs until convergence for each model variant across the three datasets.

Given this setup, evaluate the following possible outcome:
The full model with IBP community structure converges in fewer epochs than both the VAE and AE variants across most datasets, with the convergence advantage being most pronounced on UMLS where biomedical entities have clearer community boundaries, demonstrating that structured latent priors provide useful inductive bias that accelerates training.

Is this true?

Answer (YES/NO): NO